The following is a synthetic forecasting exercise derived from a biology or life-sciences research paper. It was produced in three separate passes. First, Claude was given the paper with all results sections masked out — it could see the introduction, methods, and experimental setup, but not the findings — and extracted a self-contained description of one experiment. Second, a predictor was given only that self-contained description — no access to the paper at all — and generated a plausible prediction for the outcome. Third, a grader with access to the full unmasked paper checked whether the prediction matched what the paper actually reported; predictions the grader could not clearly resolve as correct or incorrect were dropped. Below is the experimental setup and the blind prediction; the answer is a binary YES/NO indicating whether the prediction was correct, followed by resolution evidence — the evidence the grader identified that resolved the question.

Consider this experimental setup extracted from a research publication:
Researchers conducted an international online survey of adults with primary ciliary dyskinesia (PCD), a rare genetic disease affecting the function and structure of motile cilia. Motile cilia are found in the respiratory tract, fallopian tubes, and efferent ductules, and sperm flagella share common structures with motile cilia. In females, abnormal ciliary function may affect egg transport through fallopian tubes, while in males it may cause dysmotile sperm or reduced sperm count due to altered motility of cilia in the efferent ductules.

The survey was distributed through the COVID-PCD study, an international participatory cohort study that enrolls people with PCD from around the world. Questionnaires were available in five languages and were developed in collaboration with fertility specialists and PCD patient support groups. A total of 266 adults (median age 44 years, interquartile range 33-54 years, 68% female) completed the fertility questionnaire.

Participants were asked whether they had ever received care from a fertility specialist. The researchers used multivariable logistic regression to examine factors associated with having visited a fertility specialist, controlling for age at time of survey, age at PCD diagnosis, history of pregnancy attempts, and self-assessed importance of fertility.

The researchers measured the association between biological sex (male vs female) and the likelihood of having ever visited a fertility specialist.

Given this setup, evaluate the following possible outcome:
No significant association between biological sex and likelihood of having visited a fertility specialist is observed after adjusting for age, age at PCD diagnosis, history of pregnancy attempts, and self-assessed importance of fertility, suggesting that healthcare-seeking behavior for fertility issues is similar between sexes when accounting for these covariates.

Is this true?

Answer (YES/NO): NO